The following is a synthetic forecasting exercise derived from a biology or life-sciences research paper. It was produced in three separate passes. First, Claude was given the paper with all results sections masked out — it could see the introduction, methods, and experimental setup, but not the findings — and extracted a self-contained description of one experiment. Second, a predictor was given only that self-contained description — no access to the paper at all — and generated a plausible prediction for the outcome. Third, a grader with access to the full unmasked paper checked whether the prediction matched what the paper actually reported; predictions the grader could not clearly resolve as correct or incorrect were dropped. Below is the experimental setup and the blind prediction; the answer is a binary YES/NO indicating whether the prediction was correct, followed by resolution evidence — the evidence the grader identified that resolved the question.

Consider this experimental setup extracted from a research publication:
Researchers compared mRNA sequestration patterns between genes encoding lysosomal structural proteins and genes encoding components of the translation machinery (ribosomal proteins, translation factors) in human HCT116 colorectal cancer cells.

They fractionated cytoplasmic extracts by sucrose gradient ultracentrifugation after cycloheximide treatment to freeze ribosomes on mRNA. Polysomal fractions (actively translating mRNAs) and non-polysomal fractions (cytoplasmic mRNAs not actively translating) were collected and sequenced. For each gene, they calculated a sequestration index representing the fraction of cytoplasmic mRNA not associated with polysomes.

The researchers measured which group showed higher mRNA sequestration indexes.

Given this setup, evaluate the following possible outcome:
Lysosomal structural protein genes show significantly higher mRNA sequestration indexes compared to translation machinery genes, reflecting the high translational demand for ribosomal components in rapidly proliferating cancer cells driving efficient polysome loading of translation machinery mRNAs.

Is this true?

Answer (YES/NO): NO